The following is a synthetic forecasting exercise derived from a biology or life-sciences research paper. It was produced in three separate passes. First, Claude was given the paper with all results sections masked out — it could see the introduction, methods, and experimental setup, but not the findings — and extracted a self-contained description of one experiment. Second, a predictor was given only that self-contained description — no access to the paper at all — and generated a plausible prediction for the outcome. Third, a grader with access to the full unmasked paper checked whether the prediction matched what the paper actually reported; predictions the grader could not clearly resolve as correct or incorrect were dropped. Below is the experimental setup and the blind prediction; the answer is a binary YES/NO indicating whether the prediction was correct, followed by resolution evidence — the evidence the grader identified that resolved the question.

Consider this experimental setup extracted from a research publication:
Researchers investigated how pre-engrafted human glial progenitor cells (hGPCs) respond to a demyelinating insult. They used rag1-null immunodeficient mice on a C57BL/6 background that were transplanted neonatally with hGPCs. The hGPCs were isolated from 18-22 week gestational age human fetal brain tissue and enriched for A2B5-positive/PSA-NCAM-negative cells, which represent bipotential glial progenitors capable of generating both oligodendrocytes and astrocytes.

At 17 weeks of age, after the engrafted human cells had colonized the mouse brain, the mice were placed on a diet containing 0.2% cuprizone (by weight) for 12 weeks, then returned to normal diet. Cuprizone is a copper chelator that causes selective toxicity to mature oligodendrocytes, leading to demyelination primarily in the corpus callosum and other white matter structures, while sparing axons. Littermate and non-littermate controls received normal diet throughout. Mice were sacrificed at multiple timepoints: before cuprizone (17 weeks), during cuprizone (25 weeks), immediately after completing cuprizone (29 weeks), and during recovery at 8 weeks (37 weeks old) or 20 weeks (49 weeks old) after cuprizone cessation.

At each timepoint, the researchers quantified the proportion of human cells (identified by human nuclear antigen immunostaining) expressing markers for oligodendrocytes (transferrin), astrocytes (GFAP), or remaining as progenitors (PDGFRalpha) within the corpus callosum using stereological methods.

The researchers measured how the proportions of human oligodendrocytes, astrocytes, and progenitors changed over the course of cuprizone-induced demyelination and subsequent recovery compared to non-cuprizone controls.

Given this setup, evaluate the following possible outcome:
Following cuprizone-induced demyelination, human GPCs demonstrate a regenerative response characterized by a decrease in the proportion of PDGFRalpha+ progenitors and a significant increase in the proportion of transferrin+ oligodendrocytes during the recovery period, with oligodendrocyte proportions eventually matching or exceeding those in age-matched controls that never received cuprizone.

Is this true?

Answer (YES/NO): YES